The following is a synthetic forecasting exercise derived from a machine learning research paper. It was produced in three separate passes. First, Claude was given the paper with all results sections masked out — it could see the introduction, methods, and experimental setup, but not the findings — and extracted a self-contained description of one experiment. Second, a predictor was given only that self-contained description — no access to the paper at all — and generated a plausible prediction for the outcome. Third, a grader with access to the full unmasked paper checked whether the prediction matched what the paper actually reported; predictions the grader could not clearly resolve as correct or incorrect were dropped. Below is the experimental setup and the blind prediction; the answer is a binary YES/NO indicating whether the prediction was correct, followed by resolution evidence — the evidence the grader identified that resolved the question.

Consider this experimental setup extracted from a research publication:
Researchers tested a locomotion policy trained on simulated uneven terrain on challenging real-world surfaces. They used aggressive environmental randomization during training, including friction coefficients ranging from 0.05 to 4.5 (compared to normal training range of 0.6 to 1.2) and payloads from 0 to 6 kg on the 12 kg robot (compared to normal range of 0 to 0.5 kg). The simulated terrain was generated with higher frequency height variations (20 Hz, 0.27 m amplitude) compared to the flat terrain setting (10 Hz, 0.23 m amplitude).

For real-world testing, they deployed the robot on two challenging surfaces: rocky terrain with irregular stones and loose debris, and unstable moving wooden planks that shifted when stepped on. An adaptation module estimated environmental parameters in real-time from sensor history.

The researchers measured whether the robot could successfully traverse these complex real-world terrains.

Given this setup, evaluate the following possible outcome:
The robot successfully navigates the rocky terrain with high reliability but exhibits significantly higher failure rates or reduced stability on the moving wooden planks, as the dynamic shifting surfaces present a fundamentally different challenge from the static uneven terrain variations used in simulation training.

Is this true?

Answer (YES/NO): NO